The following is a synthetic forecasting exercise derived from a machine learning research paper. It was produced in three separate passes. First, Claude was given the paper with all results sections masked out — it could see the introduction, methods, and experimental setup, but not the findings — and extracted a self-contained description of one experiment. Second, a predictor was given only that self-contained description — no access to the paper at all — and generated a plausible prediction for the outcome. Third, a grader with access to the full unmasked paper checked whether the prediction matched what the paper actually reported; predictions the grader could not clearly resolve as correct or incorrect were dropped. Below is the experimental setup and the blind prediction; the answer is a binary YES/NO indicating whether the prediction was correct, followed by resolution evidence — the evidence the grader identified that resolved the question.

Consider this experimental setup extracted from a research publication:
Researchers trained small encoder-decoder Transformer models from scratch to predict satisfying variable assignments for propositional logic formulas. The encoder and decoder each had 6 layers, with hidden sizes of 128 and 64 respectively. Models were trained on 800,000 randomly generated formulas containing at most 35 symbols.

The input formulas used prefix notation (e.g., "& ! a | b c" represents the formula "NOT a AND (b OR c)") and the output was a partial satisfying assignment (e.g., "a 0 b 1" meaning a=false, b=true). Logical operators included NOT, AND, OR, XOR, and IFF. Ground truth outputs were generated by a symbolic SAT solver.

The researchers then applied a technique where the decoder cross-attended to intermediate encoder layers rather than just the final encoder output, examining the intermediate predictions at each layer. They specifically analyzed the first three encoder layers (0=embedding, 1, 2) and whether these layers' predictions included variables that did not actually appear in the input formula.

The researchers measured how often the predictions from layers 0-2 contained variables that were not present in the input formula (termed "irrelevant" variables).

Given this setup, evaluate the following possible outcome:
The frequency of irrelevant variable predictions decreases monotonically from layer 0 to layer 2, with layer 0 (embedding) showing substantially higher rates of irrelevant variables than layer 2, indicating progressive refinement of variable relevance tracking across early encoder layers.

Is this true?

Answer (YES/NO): NO